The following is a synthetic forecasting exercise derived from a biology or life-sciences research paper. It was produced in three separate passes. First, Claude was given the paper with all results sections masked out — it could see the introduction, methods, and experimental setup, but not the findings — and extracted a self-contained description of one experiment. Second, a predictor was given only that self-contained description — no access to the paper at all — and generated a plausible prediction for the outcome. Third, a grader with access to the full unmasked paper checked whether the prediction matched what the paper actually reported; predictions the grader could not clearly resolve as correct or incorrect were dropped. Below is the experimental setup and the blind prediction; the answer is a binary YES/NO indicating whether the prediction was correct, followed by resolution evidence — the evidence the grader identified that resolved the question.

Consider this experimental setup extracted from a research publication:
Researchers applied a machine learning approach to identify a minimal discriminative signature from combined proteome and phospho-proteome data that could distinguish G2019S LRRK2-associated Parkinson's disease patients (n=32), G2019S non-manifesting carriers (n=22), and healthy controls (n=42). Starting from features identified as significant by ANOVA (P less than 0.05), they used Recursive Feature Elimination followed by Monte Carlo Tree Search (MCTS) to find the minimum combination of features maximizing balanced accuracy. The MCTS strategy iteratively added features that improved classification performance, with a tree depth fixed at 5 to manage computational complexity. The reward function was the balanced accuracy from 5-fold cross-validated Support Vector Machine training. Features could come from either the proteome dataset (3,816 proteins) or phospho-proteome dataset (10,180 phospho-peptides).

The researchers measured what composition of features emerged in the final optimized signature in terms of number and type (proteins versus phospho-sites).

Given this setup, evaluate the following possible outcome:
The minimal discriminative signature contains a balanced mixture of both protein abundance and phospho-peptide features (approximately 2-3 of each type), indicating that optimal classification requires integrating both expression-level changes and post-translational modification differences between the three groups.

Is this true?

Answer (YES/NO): NO